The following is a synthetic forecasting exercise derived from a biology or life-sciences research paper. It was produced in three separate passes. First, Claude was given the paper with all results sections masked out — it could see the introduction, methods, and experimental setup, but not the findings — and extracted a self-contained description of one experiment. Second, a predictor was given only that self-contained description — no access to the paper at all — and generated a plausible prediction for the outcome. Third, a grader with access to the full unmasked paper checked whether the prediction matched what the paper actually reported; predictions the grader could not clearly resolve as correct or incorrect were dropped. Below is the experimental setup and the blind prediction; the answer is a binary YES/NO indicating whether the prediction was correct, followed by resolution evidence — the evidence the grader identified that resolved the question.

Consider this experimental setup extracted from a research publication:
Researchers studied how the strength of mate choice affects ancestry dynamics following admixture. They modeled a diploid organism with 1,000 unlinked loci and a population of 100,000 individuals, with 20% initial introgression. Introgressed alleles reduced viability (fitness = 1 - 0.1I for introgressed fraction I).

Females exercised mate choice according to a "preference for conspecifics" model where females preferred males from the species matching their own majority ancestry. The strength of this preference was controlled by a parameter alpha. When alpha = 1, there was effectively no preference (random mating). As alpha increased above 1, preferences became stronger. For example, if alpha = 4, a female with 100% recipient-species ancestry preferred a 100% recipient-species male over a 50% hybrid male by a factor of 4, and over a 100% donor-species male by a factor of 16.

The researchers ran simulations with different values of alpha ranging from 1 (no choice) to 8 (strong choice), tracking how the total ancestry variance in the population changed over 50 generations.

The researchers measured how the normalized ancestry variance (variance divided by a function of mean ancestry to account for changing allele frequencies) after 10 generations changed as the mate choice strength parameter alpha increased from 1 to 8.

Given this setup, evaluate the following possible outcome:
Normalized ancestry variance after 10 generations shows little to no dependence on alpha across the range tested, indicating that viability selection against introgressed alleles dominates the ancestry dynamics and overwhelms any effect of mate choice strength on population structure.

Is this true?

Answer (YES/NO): NO